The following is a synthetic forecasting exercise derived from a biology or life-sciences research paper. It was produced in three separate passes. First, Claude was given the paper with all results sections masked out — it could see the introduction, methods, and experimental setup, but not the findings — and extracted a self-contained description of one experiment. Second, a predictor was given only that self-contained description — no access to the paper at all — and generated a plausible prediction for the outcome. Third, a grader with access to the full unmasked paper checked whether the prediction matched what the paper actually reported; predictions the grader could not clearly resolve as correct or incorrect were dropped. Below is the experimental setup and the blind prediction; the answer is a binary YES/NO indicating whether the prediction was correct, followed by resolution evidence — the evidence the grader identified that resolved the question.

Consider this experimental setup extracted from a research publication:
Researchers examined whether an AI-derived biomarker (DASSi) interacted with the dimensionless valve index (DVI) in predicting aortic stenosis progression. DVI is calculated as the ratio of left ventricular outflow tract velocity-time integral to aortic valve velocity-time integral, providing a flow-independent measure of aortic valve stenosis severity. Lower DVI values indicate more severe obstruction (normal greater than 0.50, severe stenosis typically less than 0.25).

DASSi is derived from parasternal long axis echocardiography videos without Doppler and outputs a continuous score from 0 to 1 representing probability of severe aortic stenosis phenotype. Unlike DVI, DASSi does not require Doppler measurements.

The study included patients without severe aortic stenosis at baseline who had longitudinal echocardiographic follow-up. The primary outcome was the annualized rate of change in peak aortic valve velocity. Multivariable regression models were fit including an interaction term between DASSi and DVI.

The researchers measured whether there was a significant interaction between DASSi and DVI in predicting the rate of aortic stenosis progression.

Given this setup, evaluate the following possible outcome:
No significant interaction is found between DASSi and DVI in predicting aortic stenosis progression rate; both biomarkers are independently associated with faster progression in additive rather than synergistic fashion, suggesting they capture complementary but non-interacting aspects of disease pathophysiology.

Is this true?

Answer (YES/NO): NO